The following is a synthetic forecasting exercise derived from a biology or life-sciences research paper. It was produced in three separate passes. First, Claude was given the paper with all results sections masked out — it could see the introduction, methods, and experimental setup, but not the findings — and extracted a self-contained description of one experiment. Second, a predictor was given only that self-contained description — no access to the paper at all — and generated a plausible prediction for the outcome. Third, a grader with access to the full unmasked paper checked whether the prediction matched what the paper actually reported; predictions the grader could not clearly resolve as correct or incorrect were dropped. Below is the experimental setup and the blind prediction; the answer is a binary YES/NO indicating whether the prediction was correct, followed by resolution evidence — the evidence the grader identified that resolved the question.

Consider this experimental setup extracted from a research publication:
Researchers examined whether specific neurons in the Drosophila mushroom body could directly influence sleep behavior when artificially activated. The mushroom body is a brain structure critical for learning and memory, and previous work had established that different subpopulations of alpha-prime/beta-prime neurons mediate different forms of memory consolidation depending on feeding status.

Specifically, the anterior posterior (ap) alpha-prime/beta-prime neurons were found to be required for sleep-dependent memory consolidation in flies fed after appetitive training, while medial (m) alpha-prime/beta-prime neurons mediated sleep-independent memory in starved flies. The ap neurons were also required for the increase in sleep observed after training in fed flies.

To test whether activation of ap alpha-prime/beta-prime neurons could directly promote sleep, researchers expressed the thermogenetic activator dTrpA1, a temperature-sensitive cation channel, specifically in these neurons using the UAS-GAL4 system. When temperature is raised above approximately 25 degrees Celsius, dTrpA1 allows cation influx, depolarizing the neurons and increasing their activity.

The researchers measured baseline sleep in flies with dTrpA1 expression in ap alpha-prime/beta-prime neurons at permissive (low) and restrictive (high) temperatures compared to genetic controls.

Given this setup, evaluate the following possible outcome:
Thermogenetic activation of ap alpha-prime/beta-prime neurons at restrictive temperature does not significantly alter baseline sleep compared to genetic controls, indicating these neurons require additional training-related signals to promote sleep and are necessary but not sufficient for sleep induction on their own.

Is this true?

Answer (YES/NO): NO